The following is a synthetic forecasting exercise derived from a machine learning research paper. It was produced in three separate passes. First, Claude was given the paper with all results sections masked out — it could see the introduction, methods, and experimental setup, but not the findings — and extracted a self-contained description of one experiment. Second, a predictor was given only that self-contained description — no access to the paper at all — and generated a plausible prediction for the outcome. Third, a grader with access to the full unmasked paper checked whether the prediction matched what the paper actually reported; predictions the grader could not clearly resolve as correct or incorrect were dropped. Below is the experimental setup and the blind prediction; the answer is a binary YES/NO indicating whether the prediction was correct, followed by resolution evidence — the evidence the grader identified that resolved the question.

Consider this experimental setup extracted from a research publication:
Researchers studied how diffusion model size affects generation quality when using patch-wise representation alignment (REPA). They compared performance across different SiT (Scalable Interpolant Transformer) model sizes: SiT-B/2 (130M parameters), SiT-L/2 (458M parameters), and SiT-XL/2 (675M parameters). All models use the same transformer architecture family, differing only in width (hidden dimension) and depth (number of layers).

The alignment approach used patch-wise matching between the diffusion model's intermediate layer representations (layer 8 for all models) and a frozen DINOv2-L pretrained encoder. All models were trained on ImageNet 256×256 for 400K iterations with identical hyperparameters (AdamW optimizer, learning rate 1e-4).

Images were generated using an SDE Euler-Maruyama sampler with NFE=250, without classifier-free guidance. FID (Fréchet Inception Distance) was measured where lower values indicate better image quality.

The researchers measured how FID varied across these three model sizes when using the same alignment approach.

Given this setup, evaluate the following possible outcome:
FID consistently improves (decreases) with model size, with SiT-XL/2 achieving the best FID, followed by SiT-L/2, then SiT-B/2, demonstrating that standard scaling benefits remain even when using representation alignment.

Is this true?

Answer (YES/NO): YES